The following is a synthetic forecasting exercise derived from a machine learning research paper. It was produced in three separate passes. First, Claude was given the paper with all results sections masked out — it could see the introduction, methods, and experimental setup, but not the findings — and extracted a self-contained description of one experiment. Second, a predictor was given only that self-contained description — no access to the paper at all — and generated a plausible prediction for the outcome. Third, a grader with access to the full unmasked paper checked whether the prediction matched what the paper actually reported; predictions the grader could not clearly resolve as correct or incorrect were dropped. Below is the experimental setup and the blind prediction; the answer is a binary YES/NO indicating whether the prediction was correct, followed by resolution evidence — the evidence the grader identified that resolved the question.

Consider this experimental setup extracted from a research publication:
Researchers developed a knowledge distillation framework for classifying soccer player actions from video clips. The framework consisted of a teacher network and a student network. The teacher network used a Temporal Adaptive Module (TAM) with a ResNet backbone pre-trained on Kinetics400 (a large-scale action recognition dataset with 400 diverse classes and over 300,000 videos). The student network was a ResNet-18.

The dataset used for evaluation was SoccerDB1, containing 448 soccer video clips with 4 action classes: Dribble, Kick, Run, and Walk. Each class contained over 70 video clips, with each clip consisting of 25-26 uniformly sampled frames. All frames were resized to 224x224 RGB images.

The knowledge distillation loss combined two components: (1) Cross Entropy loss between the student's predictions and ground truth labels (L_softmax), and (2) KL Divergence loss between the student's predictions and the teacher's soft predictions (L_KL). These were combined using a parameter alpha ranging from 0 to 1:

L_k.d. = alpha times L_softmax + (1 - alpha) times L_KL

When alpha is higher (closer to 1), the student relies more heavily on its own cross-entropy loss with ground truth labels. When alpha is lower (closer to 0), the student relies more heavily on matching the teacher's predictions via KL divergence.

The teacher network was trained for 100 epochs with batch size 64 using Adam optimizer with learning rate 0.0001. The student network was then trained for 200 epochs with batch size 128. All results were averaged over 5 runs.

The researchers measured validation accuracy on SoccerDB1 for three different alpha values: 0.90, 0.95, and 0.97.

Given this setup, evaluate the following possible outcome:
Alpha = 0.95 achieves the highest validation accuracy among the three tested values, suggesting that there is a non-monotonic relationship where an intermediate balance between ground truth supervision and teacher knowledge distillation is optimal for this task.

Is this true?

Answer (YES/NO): NO